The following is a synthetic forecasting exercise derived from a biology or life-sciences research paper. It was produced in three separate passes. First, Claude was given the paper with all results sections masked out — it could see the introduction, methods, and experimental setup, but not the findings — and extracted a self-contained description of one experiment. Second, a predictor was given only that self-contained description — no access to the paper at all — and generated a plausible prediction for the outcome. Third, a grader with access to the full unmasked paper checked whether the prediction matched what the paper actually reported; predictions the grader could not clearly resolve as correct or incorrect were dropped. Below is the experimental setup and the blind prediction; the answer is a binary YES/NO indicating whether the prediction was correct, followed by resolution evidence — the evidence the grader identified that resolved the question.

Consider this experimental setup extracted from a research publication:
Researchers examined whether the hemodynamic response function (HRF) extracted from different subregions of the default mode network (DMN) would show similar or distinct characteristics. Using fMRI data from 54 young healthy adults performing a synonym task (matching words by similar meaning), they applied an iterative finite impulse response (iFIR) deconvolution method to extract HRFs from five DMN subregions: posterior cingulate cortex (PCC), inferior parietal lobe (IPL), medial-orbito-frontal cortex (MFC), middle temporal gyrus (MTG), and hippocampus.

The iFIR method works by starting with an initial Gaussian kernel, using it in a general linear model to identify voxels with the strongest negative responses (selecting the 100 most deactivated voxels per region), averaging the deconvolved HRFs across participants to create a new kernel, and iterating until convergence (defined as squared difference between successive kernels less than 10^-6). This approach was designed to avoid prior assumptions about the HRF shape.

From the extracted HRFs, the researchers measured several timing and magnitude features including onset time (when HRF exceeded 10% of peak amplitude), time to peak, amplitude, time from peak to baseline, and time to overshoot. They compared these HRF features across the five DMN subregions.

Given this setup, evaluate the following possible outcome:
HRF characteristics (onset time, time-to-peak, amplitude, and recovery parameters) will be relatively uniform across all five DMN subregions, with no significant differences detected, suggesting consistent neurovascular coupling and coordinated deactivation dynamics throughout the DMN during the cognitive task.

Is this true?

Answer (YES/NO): NO